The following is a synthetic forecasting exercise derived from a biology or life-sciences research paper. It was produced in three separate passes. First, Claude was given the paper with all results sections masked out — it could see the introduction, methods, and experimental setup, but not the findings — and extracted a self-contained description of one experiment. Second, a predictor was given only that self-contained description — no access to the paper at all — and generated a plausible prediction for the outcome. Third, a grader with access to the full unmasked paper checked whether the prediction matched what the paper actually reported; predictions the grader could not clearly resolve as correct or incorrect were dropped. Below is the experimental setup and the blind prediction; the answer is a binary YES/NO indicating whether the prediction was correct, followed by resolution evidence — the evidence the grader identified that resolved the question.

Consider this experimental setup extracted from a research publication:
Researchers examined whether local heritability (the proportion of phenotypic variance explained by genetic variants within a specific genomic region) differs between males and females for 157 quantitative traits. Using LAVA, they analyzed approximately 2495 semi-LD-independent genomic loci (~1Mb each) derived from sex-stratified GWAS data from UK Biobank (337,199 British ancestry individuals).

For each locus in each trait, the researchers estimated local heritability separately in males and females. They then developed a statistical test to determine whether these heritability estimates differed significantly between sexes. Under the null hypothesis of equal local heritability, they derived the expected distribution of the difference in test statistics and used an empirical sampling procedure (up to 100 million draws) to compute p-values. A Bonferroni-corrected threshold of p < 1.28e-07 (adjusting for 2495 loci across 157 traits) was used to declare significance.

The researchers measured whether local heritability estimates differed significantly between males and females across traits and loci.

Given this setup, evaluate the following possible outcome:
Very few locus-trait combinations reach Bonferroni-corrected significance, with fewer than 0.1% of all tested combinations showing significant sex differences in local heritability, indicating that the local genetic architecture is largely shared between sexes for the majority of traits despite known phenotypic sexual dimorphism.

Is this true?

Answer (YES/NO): YES